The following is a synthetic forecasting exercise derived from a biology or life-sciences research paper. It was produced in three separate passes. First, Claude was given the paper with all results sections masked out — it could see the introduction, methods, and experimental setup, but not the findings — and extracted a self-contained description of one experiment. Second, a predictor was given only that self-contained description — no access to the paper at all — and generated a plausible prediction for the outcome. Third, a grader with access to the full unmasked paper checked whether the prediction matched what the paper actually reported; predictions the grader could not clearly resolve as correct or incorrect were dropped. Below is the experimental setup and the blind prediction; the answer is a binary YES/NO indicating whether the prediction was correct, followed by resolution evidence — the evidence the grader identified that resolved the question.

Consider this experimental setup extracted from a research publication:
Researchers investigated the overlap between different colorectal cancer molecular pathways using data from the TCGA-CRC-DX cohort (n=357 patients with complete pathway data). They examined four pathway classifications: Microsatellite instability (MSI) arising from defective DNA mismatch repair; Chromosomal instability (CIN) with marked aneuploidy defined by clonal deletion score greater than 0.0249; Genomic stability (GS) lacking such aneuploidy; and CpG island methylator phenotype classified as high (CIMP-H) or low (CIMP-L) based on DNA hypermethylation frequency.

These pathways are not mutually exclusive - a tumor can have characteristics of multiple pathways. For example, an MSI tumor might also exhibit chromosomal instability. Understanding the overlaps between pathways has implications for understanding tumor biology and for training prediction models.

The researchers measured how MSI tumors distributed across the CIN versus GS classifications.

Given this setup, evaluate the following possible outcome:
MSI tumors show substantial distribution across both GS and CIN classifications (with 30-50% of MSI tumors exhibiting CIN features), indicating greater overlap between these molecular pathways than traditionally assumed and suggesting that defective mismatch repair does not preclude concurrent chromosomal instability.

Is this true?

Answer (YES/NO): NO